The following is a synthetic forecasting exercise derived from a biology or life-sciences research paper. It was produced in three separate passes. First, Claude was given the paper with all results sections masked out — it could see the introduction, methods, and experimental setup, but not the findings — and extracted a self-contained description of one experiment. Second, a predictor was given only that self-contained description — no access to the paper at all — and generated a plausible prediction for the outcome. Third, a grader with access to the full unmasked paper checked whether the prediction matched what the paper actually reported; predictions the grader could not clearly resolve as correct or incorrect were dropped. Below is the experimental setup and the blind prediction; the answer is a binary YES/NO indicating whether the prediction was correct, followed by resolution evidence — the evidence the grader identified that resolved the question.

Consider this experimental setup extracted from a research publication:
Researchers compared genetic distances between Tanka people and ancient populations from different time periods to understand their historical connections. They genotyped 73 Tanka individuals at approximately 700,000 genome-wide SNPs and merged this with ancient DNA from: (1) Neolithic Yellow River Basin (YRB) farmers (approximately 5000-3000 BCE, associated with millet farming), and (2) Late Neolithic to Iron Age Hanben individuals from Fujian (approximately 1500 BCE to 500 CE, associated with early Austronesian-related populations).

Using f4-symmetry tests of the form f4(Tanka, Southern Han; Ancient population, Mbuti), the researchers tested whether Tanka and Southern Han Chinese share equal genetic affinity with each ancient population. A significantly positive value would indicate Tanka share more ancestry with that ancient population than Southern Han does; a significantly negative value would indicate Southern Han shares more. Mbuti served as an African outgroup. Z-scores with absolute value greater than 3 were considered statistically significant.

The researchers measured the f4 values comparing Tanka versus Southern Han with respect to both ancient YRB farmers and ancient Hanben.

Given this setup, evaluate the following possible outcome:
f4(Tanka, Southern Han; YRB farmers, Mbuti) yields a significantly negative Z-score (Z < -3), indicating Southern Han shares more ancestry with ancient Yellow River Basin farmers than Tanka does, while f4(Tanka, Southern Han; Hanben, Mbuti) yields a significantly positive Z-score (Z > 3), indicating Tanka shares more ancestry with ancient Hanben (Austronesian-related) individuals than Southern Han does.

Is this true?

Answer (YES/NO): NO